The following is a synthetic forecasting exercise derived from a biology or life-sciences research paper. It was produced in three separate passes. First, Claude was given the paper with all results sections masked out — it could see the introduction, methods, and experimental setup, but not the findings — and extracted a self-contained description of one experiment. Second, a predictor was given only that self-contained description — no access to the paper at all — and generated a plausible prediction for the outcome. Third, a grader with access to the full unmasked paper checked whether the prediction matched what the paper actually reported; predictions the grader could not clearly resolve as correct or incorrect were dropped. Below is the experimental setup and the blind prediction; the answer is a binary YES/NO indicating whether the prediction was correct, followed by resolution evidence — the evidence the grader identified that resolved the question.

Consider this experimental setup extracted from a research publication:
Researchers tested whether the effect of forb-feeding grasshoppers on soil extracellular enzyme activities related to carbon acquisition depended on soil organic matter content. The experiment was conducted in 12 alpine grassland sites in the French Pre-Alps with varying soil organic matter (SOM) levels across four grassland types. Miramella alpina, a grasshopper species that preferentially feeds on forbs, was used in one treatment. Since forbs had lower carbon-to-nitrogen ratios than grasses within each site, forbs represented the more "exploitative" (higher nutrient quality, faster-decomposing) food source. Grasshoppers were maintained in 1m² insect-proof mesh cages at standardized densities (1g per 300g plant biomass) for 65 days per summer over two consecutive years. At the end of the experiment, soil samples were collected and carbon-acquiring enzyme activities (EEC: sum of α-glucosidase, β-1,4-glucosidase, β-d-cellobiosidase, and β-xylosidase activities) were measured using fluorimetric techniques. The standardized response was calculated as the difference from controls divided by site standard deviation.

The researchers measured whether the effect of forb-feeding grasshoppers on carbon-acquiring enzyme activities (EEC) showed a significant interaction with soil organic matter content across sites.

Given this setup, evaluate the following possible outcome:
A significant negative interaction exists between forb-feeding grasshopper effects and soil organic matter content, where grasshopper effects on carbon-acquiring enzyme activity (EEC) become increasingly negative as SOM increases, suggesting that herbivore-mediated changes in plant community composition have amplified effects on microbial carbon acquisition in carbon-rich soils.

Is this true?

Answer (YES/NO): NO